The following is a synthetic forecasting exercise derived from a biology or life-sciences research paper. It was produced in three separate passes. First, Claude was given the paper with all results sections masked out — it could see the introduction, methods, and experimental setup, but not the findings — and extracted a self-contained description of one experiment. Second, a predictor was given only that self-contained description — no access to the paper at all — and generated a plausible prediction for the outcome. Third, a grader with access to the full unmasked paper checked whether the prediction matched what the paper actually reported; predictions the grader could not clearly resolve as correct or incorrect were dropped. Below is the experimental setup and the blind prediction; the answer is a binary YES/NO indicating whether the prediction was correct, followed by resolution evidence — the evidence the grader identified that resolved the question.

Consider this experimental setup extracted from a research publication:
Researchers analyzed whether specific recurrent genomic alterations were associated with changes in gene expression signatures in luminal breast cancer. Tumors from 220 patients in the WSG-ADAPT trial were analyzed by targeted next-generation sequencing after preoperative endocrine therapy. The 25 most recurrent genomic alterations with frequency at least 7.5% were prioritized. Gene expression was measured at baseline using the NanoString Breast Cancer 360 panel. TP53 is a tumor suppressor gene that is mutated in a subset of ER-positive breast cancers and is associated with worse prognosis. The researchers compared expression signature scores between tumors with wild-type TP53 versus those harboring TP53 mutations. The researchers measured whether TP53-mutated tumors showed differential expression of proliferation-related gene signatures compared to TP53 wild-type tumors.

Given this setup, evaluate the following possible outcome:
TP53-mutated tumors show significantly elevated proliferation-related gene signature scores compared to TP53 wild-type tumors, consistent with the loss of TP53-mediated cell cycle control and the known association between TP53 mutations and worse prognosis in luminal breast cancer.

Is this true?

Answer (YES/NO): YES